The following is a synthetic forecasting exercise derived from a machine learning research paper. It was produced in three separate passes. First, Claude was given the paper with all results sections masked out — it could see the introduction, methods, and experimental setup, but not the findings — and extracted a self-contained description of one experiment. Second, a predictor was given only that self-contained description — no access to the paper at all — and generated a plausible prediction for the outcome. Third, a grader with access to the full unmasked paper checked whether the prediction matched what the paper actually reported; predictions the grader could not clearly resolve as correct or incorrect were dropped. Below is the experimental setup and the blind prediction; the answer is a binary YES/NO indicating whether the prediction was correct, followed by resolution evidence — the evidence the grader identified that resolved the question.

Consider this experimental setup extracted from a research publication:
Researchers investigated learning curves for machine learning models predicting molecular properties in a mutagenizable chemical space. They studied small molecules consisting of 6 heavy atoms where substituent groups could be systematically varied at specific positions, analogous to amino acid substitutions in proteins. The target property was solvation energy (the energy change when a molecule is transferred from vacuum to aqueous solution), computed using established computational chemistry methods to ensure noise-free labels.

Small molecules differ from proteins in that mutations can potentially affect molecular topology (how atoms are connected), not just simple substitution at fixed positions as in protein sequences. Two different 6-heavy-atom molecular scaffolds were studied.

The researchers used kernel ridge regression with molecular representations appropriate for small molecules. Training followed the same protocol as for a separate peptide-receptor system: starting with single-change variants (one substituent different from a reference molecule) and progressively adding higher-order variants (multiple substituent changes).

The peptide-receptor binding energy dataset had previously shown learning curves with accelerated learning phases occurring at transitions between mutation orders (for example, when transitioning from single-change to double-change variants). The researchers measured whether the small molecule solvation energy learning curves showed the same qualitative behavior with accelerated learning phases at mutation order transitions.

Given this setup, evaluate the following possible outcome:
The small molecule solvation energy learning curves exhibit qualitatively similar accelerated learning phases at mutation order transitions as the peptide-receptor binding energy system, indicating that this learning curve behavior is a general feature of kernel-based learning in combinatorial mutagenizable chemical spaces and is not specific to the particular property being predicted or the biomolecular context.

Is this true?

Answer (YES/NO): NO